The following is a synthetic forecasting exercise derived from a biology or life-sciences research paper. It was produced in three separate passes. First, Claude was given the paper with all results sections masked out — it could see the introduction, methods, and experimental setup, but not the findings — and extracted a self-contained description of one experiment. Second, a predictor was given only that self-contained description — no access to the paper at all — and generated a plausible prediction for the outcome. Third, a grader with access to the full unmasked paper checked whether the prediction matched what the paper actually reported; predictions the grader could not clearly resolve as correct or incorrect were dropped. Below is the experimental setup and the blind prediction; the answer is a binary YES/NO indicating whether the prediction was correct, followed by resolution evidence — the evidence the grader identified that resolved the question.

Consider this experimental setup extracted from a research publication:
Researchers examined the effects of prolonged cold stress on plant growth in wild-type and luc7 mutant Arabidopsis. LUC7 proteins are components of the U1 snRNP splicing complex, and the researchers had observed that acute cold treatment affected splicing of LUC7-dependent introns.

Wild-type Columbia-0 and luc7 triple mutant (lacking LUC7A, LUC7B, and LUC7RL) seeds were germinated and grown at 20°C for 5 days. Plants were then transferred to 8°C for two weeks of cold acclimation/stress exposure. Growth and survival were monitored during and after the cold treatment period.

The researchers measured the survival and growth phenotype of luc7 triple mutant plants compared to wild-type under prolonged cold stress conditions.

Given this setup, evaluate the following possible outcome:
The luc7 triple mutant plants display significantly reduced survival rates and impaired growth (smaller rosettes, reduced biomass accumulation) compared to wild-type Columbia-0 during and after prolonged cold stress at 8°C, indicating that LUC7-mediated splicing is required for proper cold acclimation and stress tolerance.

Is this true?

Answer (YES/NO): YES